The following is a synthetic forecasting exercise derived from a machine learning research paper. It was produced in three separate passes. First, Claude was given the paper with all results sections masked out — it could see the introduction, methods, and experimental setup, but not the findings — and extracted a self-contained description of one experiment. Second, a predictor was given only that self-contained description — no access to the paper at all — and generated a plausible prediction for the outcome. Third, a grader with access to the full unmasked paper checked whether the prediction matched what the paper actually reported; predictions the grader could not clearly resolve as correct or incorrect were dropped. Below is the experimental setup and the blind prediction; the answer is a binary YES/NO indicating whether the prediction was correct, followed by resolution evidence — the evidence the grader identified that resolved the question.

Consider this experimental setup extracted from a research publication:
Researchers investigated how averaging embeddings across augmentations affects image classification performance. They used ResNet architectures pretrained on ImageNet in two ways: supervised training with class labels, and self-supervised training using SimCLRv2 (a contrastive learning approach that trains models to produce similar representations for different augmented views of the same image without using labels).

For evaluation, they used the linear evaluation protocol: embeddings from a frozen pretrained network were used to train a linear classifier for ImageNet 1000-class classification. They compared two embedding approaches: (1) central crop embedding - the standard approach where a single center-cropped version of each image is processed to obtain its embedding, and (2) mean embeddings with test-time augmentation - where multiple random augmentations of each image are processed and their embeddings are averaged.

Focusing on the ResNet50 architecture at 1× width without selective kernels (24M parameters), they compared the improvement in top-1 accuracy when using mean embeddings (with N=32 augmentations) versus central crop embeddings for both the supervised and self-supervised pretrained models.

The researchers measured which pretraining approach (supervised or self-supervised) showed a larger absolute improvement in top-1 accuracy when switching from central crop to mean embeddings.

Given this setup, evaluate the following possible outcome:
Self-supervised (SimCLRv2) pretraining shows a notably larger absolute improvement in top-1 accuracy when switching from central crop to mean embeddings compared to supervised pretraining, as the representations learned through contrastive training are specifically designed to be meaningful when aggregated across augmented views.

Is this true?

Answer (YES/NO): NO